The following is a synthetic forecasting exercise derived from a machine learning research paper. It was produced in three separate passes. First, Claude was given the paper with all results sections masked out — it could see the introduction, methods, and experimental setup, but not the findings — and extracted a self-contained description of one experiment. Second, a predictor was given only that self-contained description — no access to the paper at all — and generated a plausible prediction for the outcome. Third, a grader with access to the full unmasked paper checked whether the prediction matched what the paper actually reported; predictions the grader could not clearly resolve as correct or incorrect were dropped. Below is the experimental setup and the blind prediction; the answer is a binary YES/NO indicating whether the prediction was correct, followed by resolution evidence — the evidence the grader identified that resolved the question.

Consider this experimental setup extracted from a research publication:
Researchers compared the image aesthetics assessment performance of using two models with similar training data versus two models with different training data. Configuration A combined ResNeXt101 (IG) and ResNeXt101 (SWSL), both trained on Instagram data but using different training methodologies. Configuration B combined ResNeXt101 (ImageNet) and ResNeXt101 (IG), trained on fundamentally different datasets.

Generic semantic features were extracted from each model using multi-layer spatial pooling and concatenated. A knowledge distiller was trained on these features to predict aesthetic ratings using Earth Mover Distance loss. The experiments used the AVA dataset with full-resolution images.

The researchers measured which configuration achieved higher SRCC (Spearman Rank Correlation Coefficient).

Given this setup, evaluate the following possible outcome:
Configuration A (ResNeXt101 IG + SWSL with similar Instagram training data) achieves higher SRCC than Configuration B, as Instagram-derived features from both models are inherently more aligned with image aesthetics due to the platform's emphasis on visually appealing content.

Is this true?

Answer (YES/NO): YES